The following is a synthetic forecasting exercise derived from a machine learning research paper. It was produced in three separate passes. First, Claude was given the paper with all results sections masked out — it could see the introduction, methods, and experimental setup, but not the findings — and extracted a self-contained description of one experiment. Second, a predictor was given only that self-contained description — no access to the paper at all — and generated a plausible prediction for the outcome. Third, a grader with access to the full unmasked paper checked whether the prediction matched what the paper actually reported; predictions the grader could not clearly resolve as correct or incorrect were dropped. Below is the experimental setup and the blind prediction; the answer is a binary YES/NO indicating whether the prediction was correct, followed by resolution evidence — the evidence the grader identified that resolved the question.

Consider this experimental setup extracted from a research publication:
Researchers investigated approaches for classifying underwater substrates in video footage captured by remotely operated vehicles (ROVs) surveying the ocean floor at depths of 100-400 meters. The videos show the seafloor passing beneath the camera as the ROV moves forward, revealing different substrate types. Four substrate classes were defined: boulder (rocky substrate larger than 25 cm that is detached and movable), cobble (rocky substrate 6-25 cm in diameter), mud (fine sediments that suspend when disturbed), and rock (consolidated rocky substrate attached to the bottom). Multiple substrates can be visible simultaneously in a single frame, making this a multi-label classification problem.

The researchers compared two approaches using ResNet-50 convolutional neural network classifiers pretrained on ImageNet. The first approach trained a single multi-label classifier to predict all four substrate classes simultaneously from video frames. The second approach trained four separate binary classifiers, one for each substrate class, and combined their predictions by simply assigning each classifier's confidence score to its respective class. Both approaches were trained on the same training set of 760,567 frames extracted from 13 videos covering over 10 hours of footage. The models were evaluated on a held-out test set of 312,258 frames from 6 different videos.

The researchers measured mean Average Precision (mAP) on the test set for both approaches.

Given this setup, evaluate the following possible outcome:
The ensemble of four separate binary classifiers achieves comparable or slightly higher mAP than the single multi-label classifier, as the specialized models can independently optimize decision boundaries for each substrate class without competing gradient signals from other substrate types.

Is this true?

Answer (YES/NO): NO